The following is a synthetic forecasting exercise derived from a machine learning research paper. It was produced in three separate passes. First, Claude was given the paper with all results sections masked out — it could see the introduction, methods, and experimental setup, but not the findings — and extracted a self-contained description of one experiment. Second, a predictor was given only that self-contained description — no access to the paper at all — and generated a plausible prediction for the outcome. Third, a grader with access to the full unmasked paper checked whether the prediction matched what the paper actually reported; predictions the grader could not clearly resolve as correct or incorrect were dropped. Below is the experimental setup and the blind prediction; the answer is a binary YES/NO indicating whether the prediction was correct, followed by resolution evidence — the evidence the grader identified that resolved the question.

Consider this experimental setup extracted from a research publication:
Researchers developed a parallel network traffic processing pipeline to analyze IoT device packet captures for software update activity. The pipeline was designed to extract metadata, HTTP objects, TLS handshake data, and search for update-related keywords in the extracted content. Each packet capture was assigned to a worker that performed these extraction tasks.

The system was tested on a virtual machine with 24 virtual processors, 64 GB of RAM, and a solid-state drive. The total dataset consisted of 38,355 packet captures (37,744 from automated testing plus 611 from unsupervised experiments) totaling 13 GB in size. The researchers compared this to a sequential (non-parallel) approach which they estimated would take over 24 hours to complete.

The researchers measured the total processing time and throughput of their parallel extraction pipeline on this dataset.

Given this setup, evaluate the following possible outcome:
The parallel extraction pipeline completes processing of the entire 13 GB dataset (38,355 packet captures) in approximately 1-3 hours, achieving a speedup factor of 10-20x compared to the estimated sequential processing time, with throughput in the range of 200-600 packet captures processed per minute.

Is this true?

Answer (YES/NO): NO